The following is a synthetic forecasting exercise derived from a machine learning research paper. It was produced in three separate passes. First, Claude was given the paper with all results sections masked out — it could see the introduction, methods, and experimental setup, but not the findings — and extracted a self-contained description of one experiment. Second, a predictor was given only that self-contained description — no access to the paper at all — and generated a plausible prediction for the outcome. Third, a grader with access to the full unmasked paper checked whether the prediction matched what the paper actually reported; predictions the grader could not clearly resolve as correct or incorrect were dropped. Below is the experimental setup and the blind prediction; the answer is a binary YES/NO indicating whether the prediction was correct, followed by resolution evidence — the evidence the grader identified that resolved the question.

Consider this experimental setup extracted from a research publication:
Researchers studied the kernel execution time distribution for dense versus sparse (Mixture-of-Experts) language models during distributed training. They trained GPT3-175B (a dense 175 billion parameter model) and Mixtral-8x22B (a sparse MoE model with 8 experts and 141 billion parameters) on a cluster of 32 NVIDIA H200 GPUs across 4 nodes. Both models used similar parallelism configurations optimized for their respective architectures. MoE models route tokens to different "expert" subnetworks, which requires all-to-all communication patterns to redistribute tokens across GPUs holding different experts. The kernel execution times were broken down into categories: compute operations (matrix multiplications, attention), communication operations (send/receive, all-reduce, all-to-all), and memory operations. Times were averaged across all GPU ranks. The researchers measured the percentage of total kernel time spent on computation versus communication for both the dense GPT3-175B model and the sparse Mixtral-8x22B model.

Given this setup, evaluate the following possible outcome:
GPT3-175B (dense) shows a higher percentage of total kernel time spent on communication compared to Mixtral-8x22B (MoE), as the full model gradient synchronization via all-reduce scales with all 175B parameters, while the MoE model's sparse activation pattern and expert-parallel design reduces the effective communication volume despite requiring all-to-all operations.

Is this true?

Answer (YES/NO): NO